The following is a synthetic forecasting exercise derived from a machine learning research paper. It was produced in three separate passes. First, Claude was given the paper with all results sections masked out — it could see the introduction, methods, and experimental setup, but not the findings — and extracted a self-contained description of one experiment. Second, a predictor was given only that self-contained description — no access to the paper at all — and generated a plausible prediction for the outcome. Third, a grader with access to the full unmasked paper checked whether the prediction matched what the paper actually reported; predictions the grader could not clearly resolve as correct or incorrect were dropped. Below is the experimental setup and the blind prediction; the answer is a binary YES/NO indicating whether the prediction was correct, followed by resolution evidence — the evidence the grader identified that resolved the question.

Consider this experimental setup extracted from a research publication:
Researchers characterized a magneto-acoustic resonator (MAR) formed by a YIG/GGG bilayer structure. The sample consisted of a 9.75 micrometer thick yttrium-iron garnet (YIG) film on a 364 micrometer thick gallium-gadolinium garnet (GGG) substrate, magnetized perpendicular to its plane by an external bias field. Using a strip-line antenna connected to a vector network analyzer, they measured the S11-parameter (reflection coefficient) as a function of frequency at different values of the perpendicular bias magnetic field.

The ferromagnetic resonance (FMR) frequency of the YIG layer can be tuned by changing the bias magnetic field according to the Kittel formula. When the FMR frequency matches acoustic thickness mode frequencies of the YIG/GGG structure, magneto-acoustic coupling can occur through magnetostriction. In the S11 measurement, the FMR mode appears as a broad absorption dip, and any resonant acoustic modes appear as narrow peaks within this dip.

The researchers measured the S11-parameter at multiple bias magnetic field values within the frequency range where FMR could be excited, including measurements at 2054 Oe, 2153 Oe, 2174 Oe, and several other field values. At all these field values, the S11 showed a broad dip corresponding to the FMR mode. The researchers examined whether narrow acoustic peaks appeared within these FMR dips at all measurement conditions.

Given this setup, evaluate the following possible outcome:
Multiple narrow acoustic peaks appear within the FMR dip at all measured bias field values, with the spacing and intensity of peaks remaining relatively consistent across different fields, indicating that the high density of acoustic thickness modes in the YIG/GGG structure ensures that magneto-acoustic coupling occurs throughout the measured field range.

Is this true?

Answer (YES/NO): NO